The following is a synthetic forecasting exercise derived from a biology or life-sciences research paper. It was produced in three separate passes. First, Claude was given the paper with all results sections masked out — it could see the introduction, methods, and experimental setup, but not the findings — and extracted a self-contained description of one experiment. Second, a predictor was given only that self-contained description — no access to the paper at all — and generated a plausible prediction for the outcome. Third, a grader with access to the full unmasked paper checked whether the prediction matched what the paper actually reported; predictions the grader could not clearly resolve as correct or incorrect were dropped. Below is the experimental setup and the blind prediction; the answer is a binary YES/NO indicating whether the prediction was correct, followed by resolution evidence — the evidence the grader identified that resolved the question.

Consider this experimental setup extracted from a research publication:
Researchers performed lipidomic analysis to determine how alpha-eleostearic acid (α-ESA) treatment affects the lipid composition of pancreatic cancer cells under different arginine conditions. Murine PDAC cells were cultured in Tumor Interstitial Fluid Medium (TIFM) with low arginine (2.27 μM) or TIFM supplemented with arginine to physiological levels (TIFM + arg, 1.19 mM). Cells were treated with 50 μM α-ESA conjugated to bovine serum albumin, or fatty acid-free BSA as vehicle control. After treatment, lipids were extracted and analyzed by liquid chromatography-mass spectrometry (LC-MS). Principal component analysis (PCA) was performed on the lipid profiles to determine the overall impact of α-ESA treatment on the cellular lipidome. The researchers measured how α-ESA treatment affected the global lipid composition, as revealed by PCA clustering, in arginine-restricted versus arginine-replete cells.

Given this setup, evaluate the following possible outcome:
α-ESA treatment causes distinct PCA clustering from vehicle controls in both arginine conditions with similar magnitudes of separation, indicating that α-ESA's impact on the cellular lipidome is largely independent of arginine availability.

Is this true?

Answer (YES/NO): NO